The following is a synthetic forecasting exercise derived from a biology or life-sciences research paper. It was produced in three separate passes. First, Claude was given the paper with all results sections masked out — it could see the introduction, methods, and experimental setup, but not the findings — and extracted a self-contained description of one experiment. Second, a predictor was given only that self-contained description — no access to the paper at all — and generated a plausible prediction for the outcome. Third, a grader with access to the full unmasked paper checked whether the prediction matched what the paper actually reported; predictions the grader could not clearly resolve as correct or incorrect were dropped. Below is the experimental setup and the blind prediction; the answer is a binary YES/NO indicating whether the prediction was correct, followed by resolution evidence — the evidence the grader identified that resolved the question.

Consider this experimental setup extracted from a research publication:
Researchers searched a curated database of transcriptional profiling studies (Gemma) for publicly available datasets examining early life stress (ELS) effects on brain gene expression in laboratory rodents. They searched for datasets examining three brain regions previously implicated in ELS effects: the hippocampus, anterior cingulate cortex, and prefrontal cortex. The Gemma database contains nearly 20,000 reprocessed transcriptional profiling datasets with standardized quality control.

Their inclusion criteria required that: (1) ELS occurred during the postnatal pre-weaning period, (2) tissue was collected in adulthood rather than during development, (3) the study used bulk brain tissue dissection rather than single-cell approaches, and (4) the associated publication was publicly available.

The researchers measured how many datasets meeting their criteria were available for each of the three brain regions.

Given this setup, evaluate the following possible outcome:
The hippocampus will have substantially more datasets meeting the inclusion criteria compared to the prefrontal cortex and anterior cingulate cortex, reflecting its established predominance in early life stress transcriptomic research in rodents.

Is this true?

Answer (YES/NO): NO